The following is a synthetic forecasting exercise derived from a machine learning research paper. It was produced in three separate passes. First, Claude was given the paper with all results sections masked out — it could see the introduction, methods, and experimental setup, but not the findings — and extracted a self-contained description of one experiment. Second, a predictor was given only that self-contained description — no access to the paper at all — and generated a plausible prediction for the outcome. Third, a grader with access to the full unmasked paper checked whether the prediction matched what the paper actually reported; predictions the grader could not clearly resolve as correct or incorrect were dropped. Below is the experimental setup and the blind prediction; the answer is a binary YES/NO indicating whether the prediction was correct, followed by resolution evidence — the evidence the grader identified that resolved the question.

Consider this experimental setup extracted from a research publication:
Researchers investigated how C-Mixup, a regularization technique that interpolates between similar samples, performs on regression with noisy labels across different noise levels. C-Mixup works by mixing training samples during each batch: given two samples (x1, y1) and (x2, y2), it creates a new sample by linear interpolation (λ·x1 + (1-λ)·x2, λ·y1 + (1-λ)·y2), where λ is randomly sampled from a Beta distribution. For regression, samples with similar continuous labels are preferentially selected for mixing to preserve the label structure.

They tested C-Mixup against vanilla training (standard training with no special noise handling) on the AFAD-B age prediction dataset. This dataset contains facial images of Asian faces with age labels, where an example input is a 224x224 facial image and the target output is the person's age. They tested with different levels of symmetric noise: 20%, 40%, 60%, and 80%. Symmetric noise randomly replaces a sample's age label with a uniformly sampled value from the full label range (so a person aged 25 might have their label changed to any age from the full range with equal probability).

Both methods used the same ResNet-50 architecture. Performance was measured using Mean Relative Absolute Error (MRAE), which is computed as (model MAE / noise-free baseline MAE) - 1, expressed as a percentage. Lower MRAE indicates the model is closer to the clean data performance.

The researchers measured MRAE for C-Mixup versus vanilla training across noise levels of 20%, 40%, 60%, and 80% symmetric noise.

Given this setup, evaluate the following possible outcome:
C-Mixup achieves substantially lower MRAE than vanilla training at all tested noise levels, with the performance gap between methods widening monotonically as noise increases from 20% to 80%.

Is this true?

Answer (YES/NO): NO